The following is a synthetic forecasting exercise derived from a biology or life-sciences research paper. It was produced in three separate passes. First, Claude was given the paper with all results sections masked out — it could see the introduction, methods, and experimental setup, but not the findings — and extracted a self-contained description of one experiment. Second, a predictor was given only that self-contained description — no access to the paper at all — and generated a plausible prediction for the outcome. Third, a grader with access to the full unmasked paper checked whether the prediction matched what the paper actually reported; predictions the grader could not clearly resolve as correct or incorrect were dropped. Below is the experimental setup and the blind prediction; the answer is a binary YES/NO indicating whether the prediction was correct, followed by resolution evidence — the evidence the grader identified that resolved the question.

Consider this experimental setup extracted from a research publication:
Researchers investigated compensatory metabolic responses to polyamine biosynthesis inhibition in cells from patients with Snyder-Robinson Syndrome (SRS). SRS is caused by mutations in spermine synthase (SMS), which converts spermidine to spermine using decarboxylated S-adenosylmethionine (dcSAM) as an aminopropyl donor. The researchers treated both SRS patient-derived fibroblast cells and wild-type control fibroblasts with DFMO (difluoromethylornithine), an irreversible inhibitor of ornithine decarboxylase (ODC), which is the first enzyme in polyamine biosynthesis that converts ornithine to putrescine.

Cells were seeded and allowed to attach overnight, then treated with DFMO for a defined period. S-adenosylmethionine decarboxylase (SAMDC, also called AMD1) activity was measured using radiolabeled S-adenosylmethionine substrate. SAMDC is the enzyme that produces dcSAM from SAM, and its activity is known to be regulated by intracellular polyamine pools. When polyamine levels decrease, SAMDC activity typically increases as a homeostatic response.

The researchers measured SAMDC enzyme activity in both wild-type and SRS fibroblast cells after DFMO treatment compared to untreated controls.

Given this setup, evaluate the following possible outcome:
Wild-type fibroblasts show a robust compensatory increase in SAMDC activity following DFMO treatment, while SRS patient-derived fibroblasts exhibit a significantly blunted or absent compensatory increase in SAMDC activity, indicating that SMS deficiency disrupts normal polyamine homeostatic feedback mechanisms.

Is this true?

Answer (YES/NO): NO